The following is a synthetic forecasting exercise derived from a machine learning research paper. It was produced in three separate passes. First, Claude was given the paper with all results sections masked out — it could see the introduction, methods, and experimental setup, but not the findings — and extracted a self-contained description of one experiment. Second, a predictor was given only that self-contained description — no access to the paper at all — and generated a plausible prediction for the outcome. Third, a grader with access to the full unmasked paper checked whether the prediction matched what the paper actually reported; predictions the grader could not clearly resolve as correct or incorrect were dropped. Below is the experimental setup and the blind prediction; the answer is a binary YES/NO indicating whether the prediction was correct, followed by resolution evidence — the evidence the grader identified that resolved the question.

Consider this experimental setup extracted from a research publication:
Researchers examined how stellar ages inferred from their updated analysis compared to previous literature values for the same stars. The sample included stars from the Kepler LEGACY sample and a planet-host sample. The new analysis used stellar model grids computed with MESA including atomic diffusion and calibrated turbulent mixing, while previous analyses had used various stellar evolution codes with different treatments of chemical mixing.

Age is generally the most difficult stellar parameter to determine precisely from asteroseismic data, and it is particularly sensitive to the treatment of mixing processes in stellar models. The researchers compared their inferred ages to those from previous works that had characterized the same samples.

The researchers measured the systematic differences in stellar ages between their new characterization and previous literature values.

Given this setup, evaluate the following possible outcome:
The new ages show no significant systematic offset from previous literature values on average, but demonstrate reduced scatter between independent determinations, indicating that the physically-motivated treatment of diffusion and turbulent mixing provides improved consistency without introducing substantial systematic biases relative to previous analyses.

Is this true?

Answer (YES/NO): NO